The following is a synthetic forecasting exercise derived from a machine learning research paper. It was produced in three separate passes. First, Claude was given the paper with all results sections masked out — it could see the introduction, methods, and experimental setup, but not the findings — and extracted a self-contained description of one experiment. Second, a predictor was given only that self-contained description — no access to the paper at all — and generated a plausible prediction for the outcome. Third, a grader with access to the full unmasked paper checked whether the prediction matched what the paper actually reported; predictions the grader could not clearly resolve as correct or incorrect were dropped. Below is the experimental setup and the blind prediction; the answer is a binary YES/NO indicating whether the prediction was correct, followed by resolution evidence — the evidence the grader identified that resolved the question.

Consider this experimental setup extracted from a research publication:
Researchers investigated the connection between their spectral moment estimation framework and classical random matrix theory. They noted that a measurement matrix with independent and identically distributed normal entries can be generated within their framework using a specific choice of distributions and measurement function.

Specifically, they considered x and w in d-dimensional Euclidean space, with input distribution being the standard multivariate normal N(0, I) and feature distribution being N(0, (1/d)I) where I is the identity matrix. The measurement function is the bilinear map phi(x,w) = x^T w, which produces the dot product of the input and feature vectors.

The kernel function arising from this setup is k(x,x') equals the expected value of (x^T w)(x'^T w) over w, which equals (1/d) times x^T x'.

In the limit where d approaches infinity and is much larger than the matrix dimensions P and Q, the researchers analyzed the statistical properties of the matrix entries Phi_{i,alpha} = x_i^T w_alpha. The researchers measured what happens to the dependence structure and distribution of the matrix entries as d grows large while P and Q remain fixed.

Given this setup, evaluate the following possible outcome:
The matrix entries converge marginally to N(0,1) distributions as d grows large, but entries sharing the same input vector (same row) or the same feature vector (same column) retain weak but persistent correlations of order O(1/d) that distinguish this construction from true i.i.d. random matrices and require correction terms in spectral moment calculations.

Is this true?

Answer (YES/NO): NO